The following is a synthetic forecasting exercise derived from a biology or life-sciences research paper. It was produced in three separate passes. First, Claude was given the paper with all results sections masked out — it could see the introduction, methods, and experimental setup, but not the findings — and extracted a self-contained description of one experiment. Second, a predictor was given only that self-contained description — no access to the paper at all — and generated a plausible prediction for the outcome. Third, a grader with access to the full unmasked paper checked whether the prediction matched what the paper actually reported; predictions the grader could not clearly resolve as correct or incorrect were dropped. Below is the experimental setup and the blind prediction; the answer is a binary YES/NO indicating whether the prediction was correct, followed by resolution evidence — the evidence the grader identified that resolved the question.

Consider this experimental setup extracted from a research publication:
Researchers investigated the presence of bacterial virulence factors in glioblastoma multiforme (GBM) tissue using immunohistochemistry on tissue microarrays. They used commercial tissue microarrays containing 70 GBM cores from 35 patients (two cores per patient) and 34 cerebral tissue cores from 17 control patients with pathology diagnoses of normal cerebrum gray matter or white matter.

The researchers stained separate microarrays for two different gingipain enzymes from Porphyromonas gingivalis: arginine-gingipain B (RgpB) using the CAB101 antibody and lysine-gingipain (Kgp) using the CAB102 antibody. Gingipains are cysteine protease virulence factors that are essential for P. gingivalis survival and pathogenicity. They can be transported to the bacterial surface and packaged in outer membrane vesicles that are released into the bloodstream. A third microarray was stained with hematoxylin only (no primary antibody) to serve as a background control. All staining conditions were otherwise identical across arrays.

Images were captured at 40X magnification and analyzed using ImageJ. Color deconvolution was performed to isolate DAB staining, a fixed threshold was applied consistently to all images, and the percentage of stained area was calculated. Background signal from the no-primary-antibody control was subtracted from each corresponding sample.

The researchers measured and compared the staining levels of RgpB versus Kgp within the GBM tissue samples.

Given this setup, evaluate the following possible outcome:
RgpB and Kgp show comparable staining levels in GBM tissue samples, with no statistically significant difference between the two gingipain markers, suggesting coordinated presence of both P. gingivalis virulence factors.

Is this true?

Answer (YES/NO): NO